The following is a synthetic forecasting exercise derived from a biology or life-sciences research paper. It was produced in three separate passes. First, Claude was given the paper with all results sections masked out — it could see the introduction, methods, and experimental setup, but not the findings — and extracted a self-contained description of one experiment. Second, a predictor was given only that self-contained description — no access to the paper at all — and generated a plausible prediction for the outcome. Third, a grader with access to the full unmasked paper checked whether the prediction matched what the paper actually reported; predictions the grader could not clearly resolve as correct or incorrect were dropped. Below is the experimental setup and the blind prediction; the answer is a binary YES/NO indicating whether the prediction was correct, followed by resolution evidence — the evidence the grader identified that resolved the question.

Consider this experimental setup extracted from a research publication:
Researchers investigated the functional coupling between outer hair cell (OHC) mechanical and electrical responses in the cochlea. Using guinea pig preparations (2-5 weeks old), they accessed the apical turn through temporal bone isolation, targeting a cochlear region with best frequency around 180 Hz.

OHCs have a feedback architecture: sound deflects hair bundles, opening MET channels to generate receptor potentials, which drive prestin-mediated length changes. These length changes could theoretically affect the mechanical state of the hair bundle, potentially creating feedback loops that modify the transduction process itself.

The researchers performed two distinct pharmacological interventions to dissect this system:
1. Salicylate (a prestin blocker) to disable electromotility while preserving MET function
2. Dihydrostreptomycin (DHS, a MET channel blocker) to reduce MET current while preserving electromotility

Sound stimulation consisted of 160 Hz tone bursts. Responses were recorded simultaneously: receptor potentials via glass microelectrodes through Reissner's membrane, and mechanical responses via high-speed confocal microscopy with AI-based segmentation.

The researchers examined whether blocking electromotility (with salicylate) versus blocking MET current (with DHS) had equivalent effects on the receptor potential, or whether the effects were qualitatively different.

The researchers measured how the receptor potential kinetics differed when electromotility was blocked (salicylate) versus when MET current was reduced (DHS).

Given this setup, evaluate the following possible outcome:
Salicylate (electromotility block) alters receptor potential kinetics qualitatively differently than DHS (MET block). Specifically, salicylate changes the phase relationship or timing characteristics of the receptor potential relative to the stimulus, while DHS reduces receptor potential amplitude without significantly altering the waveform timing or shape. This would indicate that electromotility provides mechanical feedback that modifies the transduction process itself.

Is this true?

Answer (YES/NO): YES